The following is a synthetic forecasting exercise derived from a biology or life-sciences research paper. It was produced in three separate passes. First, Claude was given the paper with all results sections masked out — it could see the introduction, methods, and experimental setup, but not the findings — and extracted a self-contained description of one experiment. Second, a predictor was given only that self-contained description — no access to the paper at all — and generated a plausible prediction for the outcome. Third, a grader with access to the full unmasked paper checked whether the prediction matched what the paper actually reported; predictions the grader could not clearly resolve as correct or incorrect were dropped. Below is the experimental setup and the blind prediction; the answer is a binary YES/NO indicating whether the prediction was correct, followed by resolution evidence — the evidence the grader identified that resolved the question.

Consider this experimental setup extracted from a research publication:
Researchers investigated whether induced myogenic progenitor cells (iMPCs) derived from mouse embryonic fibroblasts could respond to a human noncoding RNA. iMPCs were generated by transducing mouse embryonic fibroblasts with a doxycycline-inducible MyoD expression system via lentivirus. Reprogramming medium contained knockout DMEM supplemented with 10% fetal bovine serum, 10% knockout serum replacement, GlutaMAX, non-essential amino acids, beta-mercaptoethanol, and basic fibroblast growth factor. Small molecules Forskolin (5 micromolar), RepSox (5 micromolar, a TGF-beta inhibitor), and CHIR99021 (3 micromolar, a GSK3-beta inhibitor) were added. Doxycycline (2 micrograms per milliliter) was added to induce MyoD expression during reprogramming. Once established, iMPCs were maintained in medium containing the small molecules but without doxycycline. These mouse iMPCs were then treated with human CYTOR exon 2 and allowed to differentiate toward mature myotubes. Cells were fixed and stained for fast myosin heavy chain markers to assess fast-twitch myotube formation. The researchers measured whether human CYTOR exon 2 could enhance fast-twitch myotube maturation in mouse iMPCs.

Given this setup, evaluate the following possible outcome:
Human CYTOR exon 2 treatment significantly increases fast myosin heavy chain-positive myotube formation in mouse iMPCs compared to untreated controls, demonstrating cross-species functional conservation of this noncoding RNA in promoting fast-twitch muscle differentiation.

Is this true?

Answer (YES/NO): NO